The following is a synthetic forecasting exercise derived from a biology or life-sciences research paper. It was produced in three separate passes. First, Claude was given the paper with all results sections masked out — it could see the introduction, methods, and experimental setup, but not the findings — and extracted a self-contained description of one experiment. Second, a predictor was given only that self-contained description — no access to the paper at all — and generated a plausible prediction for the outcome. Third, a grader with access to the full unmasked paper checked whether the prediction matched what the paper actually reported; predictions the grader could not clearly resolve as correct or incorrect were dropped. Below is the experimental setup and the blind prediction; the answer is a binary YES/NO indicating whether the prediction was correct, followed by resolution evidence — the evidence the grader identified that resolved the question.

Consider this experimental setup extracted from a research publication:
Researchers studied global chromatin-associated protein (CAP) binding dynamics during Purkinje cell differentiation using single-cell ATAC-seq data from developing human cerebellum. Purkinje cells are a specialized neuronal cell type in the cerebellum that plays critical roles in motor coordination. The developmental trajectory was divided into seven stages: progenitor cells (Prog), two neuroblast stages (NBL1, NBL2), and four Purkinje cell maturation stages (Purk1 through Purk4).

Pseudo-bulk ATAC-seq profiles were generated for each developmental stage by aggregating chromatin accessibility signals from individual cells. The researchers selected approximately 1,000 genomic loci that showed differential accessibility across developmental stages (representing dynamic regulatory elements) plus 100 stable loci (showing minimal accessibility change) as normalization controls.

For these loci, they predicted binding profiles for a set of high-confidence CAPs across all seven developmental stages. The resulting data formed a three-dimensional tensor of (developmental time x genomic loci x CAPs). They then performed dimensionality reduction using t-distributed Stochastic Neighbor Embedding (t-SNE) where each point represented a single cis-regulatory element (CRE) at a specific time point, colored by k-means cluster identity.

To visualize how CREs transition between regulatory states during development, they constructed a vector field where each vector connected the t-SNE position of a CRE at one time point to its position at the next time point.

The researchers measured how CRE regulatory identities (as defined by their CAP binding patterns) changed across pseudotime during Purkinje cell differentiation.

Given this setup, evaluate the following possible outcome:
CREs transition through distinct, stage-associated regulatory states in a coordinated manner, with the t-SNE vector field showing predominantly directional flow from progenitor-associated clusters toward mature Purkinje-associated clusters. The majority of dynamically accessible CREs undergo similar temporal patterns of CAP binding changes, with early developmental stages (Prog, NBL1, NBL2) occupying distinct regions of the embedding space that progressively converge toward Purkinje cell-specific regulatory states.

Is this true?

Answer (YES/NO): NO